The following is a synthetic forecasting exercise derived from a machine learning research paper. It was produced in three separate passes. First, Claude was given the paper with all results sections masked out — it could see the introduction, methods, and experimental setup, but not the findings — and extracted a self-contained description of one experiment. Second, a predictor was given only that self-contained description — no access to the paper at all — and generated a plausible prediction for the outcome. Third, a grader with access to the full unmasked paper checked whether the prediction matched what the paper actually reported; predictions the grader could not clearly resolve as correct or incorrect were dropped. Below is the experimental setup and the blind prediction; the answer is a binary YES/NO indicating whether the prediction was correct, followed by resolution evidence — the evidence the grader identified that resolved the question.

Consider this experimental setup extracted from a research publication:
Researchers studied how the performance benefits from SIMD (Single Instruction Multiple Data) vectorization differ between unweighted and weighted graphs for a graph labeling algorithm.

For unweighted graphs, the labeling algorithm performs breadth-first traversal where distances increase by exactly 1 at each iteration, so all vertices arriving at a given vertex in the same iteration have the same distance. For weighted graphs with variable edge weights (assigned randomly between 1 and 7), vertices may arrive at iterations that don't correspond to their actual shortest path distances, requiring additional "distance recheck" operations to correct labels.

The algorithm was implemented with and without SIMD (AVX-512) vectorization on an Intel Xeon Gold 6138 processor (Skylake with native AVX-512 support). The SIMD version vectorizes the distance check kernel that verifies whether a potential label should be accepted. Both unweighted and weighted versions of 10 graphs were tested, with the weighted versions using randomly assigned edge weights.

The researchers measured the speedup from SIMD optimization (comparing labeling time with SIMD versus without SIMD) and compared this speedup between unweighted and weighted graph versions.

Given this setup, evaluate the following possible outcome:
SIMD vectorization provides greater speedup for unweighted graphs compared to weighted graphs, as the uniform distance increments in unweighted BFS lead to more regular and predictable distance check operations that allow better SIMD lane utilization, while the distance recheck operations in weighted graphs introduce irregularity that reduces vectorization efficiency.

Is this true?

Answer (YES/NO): NO